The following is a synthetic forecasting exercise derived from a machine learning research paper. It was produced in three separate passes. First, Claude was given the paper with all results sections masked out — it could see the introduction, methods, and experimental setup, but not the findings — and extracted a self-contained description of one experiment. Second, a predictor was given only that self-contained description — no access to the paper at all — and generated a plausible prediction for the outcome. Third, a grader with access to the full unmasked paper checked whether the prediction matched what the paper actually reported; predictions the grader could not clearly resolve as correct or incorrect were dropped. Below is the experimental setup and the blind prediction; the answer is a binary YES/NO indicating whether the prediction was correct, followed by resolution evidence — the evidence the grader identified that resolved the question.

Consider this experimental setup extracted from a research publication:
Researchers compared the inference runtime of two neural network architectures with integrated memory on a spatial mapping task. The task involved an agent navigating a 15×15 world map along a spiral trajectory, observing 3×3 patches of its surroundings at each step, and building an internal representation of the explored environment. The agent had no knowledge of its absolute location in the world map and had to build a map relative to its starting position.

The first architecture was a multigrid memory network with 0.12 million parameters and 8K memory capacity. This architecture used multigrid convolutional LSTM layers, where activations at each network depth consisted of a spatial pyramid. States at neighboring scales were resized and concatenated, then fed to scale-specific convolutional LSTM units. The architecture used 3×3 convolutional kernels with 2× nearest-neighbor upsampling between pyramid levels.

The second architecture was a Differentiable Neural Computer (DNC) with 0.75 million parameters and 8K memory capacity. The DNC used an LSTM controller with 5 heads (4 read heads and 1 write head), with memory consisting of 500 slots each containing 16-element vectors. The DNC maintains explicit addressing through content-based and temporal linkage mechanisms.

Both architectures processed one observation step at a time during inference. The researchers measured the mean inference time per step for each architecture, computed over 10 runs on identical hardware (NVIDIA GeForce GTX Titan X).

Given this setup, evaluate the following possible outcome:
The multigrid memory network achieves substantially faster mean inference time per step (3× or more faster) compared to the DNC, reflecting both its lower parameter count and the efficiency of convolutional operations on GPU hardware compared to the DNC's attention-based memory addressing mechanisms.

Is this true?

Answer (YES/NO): NO